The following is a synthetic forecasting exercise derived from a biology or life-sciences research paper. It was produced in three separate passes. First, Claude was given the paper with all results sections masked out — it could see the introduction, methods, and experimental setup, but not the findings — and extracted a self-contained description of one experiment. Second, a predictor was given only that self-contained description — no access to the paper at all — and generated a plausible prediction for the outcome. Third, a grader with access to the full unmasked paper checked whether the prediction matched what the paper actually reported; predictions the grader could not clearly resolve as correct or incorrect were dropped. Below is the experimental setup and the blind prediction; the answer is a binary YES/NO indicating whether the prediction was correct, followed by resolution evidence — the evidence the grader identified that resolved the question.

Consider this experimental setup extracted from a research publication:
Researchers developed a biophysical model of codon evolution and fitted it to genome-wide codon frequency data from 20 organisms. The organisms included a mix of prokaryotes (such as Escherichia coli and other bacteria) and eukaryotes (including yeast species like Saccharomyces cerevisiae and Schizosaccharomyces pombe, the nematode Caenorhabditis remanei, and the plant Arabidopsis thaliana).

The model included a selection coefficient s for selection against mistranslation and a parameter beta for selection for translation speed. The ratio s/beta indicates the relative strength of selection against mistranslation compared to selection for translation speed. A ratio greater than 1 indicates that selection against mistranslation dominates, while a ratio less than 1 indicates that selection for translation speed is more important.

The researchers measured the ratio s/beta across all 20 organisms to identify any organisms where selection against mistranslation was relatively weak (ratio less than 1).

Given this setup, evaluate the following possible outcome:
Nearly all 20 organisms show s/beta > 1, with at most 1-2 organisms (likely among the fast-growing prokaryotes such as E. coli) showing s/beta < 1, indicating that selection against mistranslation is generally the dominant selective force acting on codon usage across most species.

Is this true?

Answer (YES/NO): NO